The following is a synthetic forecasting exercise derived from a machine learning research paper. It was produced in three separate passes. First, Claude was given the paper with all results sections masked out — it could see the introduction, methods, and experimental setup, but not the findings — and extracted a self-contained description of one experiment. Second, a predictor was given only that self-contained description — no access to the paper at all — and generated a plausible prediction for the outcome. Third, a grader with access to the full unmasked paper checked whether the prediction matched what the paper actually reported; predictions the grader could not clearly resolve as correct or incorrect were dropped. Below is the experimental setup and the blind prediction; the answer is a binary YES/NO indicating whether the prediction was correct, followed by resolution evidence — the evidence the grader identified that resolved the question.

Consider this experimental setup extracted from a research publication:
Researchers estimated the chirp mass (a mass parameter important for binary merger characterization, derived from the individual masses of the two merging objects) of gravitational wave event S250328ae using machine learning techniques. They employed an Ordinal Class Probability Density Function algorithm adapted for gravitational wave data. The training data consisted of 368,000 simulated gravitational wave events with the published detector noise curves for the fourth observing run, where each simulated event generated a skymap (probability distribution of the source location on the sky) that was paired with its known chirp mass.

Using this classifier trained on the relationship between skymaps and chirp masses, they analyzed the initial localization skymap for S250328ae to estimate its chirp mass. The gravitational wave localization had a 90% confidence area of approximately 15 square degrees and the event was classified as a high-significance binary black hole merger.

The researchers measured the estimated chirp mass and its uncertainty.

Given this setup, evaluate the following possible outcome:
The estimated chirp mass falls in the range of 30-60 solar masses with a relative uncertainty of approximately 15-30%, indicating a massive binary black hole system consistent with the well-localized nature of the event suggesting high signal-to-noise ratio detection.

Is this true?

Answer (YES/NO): NO